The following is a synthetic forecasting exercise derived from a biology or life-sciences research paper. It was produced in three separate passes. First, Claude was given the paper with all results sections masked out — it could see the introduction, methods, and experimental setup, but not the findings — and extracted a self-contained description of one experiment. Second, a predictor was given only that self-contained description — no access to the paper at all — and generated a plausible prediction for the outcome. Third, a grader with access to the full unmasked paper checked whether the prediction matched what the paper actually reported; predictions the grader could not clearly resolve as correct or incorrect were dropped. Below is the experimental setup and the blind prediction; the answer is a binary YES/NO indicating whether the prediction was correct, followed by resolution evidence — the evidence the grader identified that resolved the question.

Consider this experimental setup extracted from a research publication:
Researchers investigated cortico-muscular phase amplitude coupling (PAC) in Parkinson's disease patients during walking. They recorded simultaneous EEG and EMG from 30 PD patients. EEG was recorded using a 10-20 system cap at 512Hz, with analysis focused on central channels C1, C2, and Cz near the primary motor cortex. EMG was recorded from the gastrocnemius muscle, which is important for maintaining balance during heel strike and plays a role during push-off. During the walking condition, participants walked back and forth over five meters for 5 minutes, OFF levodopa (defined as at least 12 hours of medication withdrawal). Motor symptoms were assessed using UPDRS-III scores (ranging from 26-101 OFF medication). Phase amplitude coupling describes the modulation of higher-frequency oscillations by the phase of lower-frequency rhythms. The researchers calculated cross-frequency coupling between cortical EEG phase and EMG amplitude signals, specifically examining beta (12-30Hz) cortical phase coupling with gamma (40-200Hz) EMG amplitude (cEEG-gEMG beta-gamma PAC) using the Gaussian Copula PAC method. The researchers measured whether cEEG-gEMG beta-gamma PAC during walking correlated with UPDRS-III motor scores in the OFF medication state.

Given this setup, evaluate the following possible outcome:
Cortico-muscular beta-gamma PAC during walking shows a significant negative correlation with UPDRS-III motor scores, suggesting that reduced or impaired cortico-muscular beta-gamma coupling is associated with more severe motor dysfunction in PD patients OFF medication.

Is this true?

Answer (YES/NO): NO